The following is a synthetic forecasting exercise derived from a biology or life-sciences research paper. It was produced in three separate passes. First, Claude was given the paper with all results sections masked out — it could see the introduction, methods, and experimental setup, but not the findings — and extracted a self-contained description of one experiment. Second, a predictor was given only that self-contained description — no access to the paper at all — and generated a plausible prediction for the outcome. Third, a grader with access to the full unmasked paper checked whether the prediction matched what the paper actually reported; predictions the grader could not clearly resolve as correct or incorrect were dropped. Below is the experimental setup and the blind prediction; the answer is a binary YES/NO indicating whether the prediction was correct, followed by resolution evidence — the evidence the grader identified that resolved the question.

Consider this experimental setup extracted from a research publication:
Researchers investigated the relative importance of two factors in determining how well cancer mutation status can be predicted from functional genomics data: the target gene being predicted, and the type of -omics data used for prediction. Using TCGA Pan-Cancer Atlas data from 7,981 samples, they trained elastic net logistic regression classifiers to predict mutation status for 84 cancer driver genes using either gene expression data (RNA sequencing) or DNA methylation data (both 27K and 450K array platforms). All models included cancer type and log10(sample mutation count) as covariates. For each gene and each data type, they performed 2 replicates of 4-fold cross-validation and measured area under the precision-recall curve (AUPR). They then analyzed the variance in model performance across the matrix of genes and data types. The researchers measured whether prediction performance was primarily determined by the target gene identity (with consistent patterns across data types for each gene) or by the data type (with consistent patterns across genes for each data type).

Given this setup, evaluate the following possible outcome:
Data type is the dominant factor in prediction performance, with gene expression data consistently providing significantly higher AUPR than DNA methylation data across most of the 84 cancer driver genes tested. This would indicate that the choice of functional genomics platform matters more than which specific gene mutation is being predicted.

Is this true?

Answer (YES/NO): NO